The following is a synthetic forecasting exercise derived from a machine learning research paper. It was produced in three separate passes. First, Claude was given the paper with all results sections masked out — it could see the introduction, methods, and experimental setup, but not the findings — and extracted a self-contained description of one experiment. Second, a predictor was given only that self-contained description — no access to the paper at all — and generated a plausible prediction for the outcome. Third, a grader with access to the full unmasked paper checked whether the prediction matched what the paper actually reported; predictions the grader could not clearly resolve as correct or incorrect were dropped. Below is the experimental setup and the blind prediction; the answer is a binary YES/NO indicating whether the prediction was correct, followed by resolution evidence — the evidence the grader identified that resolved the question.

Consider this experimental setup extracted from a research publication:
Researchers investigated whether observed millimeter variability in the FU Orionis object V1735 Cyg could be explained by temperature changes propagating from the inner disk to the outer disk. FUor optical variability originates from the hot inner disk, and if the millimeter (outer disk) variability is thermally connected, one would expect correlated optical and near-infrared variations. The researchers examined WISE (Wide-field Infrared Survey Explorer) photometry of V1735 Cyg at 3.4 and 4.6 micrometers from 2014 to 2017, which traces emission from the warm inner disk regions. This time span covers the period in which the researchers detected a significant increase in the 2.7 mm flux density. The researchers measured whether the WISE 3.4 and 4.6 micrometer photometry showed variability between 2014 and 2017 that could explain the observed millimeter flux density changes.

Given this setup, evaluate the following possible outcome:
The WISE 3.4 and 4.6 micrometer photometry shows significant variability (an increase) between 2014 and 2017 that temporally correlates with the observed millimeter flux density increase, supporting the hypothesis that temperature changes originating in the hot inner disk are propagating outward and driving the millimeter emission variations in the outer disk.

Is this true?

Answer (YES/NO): NO